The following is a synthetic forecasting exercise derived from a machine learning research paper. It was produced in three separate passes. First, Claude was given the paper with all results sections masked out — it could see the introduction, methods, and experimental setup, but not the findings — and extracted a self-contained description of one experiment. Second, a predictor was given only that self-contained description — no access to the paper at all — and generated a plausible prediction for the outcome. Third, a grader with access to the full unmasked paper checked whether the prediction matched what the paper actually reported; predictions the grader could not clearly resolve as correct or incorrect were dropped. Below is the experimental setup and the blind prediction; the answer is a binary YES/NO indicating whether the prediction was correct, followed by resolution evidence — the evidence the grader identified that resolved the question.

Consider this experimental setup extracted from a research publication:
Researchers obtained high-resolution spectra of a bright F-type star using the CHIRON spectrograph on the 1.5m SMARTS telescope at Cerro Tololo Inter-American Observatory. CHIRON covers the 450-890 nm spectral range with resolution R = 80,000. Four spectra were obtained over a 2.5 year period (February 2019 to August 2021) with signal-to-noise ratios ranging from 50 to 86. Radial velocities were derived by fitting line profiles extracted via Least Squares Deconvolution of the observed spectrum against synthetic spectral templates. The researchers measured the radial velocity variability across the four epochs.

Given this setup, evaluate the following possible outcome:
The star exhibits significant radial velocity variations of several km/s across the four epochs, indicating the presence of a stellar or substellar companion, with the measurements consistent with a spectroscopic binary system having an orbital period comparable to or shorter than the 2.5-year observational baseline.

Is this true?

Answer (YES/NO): NO